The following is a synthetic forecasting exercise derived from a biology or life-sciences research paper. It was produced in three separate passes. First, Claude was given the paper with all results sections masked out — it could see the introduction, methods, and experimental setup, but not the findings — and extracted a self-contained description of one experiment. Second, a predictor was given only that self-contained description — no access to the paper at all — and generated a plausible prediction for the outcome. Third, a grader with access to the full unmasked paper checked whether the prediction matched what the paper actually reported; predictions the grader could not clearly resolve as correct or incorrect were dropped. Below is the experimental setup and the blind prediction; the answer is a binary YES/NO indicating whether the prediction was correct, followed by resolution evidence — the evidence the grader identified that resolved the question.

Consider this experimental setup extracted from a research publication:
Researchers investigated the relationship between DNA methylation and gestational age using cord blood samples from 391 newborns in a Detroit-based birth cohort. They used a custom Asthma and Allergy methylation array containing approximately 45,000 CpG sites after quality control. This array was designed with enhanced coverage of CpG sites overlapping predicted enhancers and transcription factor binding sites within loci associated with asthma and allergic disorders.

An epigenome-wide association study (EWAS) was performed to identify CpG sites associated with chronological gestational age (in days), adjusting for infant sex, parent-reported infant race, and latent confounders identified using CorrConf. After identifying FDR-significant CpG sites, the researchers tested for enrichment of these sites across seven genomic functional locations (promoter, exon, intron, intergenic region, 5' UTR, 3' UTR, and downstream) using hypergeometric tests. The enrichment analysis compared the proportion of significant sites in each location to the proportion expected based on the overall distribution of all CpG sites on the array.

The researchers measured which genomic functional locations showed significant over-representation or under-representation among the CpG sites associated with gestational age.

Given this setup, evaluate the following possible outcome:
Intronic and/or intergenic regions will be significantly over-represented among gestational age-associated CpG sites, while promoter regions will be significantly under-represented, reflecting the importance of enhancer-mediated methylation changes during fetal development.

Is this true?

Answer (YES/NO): YES